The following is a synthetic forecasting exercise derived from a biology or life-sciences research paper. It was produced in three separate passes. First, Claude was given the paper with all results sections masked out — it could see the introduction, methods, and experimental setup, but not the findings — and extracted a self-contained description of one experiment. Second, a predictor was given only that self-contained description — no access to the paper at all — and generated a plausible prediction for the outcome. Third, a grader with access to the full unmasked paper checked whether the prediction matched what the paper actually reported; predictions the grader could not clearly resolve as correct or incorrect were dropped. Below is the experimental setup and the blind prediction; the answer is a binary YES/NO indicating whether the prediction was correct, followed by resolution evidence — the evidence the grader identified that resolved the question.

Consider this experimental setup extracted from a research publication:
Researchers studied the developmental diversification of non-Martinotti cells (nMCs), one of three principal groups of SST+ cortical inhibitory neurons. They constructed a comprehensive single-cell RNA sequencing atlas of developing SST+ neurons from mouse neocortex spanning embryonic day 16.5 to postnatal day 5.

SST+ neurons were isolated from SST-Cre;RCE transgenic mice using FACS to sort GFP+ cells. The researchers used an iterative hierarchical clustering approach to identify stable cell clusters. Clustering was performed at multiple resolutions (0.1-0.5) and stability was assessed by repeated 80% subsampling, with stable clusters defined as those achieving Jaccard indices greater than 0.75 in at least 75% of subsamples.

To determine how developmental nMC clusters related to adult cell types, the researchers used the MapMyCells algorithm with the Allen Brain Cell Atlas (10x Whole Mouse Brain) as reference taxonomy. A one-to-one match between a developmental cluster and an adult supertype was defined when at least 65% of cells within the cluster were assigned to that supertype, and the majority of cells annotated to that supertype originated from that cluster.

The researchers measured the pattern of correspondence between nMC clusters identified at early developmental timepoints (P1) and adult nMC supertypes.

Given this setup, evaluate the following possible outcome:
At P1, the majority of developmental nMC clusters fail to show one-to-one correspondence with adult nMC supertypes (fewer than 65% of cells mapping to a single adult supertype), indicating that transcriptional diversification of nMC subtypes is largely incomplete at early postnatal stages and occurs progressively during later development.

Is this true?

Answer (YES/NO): YES